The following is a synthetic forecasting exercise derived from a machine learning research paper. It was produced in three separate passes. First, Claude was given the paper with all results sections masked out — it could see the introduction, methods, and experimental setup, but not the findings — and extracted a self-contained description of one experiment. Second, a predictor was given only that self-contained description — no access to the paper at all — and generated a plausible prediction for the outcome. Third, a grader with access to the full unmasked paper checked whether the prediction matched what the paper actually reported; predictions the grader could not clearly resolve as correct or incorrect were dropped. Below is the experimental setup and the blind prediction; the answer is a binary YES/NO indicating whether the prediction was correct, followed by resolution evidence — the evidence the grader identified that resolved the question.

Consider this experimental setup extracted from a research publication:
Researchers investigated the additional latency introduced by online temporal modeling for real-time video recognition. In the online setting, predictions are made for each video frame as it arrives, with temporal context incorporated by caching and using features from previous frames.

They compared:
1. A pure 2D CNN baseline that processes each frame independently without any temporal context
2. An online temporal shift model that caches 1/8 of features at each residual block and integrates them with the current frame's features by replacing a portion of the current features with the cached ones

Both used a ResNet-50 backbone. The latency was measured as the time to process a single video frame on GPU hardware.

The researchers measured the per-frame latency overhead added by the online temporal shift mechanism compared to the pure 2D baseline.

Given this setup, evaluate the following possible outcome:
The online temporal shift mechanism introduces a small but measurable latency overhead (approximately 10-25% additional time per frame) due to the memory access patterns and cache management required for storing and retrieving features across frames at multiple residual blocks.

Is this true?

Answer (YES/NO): NO